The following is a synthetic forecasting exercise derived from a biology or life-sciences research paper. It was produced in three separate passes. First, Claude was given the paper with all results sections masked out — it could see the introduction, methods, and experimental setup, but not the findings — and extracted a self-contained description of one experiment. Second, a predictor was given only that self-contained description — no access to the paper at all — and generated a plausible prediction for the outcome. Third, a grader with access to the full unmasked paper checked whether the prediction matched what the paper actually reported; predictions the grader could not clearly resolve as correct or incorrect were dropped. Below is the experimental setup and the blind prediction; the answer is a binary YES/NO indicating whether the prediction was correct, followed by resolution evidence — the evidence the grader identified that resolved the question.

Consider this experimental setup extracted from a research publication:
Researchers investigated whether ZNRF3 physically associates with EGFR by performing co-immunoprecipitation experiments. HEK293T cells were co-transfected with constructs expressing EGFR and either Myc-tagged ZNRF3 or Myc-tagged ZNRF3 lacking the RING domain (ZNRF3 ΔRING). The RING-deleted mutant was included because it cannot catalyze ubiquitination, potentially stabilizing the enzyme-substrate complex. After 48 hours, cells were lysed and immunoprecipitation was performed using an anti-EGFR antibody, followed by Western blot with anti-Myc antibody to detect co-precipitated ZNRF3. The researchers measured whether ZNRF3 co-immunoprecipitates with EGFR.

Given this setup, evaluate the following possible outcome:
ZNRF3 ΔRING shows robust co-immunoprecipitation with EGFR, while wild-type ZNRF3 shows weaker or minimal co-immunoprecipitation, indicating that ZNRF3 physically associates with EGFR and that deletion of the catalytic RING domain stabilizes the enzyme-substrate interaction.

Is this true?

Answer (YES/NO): NO